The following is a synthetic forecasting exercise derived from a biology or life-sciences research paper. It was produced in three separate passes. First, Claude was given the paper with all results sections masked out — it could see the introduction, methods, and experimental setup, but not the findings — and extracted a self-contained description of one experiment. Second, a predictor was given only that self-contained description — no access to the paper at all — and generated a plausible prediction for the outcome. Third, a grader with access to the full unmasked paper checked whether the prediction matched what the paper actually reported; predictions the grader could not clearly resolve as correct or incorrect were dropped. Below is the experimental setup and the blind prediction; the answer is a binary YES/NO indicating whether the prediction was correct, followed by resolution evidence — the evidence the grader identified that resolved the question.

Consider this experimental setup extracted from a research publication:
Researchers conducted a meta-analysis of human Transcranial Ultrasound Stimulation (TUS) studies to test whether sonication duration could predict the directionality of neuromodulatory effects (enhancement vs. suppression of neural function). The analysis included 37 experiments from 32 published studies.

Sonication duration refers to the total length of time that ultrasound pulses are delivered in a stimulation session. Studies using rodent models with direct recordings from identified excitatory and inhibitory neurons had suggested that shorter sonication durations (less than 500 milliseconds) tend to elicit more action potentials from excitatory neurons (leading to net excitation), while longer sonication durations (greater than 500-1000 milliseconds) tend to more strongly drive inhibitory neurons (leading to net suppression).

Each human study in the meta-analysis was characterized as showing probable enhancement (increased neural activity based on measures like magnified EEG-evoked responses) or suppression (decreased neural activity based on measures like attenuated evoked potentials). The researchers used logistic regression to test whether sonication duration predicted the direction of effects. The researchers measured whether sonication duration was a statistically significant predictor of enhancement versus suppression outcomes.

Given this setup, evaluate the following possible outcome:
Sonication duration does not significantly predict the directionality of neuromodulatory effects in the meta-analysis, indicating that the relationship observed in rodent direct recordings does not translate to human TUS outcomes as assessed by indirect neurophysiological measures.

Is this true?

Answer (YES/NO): NO